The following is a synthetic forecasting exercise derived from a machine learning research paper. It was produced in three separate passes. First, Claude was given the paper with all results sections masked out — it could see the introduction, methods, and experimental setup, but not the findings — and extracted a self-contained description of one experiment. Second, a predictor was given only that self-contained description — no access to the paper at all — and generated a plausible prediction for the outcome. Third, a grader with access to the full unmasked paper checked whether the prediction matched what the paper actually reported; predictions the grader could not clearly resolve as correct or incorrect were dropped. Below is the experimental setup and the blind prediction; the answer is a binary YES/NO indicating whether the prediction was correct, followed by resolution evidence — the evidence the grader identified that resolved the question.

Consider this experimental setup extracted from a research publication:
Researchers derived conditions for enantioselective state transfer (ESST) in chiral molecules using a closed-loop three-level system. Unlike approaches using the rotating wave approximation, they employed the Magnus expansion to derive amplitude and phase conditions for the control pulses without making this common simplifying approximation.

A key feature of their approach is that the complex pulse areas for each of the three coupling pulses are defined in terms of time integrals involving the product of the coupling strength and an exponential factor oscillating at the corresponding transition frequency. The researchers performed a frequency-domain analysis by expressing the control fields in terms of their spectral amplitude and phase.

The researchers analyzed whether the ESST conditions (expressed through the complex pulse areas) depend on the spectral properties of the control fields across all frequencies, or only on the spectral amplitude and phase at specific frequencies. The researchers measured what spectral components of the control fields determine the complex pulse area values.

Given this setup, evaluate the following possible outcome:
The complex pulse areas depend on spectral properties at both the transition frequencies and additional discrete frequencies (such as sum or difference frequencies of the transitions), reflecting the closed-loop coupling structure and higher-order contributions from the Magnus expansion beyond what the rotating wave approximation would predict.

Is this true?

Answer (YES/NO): NO